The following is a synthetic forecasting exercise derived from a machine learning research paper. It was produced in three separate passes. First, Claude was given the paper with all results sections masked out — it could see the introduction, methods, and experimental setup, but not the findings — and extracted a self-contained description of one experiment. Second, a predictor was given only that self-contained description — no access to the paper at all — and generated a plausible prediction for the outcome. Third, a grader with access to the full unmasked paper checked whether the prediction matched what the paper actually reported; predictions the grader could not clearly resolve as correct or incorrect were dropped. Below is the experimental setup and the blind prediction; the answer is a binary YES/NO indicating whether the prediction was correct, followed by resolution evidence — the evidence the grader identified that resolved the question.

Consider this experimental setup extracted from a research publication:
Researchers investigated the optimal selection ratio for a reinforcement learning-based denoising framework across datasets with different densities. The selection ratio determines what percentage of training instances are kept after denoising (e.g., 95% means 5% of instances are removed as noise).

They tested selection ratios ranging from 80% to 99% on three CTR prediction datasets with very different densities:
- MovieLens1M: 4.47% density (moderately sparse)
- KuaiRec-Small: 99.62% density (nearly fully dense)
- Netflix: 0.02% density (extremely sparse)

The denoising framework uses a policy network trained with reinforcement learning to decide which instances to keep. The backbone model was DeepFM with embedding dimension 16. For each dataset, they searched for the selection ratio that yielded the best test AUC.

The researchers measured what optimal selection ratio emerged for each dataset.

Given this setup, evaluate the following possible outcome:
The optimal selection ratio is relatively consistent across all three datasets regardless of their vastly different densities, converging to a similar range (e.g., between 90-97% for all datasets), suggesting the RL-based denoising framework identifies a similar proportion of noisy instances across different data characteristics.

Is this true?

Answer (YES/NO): YES